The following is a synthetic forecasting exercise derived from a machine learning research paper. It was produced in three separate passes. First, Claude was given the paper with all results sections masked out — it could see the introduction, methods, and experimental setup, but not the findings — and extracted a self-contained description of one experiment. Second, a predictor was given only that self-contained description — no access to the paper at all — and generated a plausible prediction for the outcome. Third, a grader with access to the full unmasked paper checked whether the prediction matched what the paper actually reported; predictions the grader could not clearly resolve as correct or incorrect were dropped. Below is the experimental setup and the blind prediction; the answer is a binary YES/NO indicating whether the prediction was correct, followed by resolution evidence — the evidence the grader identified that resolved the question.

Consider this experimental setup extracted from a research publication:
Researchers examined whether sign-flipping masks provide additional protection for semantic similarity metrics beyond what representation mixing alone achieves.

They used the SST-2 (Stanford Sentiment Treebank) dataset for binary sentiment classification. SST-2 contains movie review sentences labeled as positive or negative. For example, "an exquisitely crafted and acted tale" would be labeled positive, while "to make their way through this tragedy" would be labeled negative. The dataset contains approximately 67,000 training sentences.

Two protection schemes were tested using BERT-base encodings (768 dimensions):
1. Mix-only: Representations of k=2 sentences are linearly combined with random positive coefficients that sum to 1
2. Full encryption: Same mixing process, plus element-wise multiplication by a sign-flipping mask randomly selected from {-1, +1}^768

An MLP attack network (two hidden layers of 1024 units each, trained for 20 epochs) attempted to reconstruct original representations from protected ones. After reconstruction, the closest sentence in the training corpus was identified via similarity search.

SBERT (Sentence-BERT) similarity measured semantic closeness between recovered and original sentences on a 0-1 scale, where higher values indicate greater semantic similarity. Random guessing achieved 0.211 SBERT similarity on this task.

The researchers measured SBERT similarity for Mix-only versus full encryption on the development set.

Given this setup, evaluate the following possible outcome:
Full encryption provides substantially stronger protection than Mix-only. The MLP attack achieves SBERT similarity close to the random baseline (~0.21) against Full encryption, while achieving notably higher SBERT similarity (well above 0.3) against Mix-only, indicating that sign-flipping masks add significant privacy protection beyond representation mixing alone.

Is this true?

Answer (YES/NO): NO